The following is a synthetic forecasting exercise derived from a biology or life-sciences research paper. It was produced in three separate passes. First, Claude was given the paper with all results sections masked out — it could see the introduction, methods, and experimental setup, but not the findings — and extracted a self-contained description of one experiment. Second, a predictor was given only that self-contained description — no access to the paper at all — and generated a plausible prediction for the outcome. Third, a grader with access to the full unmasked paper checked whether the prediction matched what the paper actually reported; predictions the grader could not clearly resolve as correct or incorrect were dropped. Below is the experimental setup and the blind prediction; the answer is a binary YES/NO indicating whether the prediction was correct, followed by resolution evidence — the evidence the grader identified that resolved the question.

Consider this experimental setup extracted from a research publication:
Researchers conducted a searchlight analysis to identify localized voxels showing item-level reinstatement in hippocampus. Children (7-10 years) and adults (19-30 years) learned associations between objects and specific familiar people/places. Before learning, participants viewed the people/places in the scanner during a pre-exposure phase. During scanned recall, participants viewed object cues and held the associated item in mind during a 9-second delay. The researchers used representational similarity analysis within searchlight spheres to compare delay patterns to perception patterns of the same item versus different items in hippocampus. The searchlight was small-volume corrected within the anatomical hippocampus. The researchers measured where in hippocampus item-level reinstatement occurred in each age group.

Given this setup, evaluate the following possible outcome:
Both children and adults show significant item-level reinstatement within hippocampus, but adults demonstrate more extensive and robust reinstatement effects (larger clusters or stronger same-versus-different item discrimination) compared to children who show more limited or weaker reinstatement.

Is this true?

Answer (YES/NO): NO